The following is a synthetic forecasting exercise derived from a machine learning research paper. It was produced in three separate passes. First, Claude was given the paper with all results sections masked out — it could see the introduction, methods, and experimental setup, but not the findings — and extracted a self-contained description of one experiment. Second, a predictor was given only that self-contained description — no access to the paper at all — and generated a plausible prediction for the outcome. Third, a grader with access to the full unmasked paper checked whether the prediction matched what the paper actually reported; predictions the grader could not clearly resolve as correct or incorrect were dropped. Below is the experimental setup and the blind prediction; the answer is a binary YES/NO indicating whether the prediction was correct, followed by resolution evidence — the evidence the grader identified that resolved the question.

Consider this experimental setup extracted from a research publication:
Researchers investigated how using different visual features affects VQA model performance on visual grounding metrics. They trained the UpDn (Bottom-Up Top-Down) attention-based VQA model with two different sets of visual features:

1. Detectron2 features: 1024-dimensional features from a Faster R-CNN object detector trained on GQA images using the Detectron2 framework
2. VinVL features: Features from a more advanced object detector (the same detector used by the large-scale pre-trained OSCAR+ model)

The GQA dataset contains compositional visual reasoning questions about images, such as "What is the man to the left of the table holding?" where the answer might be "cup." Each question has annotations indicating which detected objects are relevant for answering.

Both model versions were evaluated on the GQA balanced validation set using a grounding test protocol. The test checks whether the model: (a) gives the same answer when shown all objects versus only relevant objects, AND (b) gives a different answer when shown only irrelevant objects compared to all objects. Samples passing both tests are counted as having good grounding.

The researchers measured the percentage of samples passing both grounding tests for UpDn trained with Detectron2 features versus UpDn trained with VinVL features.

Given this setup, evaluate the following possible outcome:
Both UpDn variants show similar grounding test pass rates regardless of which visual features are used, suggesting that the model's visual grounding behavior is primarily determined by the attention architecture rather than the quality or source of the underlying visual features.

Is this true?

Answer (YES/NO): NO